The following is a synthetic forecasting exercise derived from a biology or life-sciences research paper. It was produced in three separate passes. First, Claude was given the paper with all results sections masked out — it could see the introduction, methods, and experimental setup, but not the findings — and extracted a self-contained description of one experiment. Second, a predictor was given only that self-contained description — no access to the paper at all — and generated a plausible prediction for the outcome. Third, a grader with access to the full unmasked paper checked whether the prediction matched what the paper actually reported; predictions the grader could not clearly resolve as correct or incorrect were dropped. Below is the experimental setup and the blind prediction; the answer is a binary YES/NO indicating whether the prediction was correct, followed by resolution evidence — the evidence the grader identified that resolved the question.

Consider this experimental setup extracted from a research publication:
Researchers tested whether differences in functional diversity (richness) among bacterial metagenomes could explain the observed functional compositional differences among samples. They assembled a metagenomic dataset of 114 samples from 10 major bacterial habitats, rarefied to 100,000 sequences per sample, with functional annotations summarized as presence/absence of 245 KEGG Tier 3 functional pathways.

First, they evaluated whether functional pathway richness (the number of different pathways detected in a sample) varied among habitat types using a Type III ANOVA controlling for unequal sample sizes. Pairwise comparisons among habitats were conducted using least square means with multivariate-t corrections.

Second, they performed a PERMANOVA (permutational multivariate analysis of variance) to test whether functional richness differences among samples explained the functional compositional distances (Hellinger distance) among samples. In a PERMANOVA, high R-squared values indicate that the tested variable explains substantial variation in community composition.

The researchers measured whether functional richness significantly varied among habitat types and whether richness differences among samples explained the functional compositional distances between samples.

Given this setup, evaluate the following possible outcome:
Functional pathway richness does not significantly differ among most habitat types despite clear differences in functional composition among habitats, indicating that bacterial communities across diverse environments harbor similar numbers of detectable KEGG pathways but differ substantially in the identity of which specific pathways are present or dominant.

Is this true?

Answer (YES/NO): NO